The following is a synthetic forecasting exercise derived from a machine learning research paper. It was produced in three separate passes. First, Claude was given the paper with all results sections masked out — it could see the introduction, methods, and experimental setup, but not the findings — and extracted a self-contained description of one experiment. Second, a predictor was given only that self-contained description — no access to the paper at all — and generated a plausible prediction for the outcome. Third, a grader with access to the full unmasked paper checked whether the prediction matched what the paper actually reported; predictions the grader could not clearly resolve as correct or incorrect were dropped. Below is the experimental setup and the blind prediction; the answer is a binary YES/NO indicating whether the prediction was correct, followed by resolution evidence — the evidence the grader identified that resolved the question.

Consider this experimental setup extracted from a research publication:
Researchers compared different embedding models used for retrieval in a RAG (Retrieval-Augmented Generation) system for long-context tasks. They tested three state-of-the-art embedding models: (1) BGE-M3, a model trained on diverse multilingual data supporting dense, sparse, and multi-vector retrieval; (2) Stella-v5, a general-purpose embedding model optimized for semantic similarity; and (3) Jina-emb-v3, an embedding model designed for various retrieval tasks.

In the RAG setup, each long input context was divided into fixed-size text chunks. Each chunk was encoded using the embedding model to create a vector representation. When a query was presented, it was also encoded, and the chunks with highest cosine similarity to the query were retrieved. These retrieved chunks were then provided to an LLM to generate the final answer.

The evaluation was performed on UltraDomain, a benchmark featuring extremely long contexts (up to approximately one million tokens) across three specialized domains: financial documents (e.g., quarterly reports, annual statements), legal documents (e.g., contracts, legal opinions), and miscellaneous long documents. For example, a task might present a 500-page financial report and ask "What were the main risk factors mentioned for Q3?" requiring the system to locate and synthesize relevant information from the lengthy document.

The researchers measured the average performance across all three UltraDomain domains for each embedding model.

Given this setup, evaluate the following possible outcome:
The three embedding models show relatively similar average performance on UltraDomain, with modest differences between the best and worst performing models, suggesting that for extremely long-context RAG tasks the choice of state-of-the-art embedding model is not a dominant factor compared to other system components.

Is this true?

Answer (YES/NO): YES